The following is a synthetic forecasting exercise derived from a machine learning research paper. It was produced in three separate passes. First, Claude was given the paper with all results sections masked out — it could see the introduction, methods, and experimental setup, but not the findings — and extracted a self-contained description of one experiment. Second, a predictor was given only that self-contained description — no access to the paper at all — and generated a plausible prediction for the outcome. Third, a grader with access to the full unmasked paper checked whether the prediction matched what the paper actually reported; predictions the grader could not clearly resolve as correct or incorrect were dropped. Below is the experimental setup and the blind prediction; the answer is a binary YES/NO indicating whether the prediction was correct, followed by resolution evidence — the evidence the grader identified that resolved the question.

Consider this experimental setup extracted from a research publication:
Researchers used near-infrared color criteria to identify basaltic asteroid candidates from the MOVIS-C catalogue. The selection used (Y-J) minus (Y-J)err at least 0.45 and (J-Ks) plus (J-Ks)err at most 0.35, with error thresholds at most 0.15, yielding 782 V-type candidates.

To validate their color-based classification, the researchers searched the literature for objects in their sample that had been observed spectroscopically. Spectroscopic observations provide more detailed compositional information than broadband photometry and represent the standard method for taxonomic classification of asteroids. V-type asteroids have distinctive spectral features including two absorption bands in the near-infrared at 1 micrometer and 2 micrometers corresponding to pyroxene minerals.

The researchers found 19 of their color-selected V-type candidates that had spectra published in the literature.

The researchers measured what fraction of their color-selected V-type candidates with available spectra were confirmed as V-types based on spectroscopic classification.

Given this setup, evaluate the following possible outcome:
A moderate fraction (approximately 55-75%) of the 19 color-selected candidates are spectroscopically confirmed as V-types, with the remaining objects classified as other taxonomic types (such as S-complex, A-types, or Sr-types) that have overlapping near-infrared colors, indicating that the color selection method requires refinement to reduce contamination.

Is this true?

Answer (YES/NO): NO